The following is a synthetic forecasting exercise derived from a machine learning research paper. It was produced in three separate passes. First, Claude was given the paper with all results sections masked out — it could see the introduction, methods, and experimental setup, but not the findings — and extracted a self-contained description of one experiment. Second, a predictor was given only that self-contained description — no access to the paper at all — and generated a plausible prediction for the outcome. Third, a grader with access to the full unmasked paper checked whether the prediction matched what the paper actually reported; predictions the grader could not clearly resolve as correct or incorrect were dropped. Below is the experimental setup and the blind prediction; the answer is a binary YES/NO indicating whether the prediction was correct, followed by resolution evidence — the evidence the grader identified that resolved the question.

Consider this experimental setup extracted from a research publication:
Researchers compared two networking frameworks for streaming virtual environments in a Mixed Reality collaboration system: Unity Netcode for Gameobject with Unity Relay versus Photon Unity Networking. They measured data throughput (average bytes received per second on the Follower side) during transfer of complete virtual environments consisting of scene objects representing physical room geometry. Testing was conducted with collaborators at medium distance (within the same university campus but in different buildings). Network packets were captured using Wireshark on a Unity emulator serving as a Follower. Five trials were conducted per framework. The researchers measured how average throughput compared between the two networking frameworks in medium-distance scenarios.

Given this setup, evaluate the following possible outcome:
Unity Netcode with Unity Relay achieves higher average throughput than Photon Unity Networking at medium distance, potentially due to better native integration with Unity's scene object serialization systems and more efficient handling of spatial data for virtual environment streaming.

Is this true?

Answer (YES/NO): NO